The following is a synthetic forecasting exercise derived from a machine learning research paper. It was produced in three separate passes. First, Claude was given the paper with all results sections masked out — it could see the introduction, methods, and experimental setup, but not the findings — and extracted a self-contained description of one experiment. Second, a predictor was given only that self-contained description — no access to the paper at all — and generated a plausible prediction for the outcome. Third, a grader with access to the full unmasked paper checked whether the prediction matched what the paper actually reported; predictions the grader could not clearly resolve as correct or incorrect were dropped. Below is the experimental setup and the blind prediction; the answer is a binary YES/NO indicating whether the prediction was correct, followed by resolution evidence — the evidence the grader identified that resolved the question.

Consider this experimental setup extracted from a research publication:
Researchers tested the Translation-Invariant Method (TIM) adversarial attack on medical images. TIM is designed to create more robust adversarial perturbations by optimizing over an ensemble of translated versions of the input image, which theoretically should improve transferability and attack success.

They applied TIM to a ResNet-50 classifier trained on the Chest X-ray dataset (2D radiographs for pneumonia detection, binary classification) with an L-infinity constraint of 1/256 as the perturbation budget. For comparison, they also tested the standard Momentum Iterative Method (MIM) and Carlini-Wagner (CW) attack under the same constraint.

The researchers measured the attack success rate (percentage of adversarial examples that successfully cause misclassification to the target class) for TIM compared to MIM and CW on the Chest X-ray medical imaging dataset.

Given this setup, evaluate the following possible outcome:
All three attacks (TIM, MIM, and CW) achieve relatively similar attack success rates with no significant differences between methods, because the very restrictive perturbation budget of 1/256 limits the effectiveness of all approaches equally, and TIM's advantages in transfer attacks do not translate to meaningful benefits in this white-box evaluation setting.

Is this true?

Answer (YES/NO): NO